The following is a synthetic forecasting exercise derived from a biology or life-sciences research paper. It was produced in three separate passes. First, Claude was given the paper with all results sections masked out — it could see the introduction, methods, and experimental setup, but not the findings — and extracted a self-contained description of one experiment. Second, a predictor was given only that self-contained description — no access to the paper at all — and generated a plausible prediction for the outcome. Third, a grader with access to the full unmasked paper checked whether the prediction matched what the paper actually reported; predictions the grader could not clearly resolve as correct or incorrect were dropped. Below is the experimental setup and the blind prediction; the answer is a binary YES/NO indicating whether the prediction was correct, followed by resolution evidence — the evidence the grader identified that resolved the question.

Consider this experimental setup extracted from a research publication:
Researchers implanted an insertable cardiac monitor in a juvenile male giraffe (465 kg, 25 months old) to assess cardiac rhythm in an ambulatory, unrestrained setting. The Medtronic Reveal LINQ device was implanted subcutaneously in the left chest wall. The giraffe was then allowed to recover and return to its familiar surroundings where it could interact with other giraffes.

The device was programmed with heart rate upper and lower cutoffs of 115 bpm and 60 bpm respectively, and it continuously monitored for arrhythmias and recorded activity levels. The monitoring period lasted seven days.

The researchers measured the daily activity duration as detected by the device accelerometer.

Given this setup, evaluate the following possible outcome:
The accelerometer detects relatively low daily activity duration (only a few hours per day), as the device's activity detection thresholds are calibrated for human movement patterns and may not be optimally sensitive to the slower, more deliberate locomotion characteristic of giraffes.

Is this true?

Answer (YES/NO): NO